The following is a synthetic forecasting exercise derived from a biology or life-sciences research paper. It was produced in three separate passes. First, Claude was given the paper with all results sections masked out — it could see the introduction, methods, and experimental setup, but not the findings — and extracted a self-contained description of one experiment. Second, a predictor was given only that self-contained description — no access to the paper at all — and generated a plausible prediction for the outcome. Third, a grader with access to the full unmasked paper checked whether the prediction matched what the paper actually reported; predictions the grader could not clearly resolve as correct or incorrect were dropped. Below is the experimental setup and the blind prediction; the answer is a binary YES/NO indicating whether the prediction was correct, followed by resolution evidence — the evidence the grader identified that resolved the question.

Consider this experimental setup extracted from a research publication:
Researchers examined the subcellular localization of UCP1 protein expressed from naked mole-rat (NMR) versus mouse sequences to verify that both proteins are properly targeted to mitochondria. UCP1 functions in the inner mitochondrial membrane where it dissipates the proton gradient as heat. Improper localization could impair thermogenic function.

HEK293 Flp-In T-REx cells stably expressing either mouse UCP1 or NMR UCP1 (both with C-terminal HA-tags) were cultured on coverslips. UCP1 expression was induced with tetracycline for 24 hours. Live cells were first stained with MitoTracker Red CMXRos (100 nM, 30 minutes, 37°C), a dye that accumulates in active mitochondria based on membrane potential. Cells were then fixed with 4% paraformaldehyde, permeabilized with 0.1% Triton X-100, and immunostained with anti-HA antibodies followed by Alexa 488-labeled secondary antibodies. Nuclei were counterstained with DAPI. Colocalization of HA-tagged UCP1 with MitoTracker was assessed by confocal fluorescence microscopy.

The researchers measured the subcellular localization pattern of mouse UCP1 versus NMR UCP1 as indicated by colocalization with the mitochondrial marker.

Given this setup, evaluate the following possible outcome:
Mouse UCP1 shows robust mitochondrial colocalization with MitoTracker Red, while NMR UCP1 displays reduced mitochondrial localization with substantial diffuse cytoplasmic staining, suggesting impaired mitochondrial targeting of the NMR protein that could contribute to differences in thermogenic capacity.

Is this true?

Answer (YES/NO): NO